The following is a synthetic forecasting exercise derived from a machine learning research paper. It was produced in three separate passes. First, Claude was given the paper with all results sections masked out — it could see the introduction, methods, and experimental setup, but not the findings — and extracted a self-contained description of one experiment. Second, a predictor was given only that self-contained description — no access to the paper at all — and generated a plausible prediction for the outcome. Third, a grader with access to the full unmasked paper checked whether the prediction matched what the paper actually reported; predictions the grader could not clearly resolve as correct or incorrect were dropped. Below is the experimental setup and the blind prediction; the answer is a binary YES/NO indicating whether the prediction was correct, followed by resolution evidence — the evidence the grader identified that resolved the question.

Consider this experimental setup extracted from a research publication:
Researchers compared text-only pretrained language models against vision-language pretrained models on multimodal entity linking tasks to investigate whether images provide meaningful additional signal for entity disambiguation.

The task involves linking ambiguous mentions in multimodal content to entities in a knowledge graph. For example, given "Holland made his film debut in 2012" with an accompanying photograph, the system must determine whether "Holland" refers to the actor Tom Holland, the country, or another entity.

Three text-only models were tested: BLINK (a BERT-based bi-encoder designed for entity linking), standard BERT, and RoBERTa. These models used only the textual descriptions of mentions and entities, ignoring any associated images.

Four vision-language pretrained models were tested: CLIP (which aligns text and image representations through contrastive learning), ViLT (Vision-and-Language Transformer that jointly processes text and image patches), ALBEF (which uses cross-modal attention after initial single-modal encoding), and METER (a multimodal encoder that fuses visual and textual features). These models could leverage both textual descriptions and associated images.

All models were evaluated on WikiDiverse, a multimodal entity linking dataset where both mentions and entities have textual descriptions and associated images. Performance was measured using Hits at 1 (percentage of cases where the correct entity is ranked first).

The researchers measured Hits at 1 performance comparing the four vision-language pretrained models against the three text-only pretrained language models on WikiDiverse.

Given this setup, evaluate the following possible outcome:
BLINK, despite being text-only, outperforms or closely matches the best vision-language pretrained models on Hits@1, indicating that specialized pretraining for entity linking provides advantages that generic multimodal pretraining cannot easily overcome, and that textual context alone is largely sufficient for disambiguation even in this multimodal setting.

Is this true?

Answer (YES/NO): NO